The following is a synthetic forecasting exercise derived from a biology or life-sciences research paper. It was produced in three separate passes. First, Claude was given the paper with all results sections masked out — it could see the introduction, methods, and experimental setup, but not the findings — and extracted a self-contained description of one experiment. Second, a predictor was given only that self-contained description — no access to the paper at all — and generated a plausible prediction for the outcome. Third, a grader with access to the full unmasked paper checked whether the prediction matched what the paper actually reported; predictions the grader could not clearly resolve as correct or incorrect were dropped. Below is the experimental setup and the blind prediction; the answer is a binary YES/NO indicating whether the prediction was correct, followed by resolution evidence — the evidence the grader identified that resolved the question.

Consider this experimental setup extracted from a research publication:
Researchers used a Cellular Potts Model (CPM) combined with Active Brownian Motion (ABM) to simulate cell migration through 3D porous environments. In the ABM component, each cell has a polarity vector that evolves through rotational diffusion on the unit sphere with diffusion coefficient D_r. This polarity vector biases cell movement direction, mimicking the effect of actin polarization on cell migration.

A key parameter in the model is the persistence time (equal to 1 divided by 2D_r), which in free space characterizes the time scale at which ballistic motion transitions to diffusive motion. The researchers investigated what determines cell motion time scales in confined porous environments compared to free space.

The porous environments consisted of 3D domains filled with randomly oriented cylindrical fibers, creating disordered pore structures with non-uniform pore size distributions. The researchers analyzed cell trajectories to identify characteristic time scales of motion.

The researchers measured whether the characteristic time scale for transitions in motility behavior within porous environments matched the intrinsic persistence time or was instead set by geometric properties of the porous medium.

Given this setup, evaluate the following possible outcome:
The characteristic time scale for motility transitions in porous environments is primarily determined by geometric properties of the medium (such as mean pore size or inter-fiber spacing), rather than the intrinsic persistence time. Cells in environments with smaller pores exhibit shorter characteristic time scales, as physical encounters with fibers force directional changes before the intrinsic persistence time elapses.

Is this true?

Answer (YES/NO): NO